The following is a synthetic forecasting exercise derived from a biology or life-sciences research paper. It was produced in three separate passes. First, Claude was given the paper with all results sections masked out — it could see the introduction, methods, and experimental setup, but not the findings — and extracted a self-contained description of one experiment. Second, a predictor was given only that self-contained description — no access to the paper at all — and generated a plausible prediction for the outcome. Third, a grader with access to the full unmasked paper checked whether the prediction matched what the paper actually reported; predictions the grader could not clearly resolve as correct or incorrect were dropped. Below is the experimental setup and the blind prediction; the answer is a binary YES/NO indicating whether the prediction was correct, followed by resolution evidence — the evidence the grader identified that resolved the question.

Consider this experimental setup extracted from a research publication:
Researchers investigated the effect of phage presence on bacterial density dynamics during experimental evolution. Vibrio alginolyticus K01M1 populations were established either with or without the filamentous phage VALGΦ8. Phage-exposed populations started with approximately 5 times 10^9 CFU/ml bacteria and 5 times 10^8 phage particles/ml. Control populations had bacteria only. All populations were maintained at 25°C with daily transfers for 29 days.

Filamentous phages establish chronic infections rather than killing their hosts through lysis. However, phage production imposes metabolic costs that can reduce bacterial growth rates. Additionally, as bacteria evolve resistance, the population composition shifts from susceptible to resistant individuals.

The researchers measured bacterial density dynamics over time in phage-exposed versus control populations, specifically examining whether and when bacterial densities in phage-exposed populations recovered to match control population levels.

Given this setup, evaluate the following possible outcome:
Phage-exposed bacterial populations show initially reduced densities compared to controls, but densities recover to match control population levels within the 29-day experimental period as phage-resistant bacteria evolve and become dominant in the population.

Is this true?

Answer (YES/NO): YES